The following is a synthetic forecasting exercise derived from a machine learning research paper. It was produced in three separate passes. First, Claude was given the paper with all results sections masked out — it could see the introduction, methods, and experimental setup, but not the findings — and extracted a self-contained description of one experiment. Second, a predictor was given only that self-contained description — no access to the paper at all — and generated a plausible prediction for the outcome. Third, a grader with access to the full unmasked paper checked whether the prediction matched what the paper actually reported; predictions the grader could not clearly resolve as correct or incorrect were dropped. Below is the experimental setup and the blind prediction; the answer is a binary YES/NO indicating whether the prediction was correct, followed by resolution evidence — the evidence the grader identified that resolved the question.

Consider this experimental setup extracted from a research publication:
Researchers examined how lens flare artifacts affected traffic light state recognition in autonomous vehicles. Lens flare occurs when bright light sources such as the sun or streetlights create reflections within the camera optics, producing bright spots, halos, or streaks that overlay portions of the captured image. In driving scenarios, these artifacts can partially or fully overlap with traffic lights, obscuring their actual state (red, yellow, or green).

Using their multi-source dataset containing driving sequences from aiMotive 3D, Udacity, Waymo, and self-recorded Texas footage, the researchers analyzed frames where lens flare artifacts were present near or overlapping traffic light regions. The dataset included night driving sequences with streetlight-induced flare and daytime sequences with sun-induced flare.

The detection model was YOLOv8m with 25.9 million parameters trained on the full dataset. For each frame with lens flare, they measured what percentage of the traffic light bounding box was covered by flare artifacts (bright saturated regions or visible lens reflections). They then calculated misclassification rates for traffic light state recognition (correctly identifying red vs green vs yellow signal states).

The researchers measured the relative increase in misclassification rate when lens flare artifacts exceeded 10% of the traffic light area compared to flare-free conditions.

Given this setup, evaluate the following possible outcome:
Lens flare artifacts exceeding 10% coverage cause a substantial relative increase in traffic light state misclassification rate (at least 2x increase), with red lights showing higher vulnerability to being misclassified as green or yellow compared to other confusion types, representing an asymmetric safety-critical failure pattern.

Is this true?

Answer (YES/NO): NO